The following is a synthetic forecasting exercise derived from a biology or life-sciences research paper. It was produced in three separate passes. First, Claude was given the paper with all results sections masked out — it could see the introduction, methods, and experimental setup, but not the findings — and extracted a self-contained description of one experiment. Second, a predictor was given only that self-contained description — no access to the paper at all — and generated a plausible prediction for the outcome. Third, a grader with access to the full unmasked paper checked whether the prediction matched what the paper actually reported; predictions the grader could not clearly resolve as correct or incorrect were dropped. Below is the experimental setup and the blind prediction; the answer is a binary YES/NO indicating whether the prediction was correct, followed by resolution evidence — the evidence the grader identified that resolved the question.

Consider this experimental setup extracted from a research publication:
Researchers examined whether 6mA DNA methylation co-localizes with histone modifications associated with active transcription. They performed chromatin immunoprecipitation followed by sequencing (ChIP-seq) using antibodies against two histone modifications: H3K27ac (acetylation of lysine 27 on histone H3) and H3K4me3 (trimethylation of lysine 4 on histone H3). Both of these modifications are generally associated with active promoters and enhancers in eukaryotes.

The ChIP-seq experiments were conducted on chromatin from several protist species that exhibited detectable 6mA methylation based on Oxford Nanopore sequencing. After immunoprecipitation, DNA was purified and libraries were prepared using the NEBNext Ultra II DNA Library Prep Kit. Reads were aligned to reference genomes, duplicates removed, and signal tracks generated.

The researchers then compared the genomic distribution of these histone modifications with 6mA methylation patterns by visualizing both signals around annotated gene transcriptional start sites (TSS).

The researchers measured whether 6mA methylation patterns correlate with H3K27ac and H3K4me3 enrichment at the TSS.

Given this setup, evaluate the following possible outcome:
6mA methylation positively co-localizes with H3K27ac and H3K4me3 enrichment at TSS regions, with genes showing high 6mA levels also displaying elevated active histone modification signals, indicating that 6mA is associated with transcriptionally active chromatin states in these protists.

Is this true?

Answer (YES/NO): YES